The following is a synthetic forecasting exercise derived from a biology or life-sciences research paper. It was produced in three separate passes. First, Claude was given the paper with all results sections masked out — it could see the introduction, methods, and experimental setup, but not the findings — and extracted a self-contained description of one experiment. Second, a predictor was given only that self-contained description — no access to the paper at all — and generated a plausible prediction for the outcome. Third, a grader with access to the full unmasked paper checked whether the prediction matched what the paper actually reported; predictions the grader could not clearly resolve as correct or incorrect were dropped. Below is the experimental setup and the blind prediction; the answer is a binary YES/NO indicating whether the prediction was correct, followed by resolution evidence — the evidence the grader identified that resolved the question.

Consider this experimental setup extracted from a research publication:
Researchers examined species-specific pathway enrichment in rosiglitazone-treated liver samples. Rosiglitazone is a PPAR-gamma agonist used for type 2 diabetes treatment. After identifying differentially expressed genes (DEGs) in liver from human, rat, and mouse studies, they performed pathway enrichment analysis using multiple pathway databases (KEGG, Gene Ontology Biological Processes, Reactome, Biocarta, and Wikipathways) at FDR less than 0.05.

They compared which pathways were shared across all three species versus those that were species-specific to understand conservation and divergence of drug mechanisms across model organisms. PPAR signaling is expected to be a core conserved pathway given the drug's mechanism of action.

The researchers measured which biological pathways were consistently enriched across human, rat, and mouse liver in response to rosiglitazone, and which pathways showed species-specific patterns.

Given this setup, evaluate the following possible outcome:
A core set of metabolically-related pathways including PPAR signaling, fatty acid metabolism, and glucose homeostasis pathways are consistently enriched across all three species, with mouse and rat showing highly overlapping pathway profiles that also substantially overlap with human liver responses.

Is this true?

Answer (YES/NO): NO